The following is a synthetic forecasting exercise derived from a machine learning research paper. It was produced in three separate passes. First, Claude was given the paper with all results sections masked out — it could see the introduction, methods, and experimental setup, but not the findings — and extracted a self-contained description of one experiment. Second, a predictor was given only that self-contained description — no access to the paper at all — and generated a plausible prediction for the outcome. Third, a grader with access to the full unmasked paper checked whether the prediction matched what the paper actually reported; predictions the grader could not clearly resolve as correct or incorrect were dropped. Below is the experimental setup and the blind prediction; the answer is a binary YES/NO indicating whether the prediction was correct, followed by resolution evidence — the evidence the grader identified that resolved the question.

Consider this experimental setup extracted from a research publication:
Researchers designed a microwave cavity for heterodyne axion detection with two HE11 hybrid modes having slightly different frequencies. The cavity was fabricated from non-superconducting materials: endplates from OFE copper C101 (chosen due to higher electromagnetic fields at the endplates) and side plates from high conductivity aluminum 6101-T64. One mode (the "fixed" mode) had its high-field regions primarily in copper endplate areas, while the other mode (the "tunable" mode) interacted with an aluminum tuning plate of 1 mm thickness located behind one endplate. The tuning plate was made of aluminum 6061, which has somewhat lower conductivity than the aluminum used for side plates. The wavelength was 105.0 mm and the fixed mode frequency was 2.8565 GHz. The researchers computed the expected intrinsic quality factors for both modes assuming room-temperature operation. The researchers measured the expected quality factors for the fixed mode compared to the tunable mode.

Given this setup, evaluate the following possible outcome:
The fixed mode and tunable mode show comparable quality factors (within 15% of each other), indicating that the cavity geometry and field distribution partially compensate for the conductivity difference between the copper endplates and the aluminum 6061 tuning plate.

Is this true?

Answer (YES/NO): NO